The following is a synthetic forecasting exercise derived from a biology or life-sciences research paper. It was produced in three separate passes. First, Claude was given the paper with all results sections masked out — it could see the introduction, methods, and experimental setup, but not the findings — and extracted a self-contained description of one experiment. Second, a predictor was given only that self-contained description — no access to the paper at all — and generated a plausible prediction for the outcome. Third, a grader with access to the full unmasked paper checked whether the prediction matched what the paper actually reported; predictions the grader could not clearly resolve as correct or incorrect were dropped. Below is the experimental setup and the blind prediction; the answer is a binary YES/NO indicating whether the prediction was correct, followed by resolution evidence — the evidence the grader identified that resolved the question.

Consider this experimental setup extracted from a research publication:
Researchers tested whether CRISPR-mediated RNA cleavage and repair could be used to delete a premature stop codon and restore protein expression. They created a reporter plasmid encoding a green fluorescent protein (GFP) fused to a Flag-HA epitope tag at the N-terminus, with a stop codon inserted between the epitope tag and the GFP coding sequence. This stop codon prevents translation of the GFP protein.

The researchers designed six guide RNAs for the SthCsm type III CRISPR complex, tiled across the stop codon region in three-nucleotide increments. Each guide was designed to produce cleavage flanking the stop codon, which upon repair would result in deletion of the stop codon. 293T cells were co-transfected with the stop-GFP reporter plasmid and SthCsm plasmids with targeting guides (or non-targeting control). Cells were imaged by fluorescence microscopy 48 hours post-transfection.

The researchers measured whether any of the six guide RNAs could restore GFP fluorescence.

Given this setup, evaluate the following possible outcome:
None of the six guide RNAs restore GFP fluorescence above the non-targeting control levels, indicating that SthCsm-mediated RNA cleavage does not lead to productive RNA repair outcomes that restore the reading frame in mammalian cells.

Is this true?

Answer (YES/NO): NO